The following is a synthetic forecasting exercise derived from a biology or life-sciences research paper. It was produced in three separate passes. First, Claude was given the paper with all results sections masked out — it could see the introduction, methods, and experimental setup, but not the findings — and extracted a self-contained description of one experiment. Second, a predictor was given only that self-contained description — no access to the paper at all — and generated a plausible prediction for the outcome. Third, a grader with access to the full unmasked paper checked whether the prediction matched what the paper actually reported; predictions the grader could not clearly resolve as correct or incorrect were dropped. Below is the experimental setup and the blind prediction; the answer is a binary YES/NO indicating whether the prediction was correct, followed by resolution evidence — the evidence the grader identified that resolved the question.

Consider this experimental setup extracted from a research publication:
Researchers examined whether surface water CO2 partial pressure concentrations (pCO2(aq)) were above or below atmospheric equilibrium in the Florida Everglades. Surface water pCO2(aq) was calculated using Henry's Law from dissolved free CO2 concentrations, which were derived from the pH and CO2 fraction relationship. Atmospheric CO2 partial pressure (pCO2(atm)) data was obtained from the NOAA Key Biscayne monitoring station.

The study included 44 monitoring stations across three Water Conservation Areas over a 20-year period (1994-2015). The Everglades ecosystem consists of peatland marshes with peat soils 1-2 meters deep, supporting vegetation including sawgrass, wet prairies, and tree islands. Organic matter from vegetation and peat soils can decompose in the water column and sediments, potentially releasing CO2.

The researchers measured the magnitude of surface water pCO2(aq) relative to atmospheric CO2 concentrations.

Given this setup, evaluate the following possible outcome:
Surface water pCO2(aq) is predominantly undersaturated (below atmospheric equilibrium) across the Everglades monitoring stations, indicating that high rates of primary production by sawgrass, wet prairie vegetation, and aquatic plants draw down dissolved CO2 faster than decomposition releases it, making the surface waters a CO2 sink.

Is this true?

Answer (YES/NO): NO